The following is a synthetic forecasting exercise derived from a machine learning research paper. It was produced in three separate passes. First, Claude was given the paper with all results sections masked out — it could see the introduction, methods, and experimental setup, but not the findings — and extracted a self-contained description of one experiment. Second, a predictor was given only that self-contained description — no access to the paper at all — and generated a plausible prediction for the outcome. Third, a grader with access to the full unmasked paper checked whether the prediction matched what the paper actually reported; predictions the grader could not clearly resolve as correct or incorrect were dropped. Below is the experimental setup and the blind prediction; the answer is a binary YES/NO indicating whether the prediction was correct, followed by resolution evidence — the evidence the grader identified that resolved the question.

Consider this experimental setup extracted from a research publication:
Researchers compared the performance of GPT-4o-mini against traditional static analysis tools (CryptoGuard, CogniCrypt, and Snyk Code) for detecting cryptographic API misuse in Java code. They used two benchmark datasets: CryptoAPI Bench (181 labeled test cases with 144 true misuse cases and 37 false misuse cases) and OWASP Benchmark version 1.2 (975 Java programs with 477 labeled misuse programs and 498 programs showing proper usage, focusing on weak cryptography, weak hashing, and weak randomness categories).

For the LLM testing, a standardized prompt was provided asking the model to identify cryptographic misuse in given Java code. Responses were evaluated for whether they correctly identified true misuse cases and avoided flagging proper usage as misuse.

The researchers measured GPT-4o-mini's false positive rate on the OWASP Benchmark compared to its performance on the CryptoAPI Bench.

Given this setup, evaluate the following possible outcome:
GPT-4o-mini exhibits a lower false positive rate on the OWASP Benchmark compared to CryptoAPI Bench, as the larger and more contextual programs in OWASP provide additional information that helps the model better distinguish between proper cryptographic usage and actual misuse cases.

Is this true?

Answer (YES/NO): NO